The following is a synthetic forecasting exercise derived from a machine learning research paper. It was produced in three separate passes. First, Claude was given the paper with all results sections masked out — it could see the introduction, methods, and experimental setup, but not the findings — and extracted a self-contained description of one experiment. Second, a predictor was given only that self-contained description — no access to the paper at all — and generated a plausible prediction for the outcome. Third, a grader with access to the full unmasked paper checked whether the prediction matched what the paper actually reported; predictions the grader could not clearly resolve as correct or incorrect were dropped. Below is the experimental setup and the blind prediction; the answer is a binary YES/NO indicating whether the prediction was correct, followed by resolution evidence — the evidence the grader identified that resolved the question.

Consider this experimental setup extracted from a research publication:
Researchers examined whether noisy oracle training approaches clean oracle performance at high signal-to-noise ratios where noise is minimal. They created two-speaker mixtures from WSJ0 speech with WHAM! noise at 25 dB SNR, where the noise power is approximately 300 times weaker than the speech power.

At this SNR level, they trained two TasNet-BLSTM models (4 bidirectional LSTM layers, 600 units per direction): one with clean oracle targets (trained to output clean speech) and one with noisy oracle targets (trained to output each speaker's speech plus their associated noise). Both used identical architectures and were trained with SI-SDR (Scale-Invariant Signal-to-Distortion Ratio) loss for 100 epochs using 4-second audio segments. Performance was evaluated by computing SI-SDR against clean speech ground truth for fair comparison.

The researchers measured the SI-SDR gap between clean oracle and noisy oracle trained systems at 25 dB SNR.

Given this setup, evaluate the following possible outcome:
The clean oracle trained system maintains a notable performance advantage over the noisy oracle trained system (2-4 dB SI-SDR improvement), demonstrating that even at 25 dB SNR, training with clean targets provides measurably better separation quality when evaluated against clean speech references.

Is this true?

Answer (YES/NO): NO